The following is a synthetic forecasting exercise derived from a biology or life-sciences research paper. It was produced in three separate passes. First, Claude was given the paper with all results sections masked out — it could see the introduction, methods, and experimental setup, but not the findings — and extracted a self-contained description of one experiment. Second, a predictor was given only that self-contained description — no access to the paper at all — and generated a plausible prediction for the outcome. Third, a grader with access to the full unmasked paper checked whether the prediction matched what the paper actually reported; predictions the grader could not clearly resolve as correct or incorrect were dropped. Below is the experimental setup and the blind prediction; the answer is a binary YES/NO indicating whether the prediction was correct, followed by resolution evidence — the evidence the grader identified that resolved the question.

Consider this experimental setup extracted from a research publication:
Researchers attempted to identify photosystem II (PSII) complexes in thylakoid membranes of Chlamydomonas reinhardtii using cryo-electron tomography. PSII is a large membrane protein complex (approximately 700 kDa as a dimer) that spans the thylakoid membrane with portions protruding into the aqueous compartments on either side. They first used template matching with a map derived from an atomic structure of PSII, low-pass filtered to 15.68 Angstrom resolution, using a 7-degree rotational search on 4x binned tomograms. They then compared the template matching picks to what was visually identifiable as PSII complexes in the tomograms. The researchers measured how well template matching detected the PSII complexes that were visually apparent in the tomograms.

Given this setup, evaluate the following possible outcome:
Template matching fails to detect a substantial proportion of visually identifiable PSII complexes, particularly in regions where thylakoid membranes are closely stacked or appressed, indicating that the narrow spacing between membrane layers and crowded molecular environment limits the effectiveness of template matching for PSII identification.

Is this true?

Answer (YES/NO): YES